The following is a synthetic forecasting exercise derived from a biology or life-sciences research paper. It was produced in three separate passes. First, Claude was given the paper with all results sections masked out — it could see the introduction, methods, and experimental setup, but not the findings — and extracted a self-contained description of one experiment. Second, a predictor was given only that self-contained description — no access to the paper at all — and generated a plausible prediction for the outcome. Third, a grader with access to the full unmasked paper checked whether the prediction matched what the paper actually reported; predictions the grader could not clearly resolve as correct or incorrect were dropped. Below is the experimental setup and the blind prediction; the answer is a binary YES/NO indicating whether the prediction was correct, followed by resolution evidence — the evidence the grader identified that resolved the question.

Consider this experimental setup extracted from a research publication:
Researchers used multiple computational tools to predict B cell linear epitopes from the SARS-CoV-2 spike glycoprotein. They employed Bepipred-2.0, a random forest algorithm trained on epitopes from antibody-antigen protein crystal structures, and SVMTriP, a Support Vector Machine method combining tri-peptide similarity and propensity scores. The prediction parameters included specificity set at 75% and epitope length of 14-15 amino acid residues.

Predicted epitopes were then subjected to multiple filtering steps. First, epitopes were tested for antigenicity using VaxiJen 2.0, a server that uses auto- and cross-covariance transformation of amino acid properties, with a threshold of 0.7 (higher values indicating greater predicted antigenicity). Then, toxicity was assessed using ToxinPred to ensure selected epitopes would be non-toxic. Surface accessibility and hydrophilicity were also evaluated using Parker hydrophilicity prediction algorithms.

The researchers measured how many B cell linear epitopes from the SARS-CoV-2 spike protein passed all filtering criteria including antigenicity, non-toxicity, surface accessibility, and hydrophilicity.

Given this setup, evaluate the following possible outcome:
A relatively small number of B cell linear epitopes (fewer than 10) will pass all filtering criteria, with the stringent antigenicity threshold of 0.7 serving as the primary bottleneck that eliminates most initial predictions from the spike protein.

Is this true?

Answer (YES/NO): YES